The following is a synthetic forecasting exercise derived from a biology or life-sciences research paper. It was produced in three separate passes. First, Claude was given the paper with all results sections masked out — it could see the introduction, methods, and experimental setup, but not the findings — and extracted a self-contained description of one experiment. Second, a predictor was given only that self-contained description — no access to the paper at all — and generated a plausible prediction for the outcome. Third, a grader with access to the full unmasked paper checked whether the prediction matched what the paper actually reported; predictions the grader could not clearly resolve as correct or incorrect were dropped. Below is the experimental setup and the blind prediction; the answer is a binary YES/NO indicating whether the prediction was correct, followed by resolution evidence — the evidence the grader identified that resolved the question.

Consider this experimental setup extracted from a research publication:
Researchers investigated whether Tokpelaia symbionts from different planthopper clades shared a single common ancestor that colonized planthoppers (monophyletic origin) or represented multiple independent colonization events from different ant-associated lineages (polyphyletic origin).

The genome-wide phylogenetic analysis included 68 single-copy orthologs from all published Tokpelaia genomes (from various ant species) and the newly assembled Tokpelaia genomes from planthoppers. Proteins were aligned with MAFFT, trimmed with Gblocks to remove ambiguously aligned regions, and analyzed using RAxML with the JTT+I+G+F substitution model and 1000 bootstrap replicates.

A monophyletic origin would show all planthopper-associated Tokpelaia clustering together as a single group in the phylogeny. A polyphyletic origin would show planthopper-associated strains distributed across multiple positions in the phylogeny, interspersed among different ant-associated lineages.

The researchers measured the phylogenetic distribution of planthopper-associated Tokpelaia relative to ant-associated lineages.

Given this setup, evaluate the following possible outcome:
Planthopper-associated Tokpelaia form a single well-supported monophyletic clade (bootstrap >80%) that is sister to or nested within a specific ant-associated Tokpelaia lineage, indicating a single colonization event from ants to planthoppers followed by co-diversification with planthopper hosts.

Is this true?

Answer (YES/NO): NO